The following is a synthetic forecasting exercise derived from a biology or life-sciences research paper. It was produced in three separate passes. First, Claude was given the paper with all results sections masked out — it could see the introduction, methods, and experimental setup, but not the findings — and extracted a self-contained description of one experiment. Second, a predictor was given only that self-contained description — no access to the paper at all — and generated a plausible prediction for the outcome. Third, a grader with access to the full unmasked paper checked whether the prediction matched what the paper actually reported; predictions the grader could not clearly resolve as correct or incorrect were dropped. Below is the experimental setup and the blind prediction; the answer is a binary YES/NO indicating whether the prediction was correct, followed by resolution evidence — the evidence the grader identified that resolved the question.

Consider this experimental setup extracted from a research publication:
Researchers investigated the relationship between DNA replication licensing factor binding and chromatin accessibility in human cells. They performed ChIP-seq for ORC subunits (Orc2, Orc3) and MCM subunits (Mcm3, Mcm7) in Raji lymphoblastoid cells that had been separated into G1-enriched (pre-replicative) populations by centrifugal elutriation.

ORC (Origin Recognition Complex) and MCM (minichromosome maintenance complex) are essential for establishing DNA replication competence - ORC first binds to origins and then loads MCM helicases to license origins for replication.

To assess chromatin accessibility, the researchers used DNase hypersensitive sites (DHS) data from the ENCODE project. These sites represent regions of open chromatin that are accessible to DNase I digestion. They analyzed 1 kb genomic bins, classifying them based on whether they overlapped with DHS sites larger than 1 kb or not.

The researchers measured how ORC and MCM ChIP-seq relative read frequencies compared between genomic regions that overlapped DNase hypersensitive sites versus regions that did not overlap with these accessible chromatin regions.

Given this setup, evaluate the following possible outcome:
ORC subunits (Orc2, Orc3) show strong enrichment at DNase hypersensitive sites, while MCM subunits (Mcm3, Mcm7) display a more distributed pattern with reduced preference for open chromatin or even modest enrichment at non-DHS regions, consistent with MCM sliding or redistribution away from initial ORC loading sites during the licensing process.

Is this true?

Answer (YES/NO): NO